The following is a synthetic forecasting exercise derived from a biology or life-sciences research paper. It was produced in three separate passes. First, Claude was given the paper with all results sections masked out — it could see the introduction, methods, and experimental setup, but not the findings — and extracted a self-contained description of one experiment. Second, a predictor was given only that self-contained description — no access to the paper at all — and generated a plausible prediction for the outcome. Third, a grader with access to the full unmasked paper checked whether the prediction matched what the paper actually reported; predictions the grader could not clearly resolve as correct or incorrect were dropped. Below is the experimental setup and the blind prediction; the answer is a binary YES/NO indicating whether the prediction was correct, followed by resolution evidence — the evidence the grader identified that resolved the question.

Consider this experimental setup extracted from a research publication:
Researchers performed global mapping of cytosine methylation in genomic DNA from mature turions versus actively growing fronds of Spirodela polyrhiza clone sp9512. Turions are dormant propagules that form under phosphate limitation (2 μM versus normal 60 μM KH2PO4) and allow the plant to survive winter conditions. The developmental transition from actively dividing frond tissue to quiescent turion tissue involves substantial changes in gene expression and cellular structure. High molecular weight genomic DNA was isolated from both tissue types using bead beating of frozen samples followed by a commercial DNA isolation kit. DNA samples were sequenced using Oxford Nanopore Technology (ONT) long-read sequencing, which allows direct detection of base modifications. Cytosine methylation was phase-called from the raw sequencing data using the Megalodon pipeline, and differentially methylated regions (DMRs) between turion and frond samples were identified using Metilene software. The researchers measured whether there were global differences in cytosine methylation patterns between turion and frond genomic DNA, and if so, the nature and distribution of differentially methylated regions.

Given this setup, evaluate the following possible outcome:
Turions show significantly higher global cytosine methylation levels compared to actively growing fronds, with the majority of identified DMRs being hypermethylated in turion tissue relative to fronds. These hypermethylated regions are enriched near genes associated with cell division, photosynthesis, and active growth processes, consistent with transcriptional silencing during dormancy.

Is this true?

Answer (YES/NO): NO